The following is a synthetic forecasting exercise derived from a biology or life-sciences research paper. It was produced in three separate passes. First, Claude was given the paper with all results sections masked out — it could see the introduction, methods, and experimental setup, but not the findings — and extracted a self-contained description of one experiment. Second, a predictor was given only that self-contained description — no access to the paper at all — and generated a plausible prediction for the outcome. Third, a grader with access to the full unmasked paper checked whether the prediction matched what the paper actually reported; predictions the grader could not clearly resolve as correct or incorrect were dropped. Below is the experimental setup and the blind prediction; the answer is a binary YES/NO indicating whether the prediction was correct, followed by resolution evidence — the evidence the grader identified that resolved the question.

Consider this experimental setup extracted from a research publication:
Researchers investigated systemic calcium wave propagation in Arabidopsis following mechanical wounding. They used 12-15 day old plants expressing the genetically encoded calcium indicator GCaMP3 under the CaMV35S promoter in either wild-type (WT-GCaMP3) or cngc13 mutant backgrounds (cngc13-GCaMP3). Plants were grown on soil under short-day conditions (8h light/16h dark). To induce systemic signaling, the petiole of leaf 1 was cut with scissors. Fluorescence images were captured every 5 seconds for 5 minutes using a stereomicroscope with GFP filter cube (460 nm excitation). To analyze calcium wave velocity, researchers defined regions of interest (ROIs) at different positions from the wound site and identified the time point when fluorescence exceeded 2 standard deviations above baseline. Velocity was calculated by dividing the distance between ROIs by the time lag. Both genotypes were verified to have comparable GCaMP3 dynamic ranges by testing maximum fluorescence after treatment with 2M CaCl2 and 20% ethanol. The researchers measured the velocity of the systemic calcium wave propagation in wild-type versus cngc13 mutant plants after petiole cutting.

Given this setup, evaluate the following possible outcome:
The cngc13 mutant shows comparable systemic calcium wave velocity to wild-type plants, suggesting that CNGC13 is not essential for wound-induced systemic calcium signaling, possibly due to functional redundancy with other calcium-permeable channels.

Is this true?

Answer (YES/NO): NO